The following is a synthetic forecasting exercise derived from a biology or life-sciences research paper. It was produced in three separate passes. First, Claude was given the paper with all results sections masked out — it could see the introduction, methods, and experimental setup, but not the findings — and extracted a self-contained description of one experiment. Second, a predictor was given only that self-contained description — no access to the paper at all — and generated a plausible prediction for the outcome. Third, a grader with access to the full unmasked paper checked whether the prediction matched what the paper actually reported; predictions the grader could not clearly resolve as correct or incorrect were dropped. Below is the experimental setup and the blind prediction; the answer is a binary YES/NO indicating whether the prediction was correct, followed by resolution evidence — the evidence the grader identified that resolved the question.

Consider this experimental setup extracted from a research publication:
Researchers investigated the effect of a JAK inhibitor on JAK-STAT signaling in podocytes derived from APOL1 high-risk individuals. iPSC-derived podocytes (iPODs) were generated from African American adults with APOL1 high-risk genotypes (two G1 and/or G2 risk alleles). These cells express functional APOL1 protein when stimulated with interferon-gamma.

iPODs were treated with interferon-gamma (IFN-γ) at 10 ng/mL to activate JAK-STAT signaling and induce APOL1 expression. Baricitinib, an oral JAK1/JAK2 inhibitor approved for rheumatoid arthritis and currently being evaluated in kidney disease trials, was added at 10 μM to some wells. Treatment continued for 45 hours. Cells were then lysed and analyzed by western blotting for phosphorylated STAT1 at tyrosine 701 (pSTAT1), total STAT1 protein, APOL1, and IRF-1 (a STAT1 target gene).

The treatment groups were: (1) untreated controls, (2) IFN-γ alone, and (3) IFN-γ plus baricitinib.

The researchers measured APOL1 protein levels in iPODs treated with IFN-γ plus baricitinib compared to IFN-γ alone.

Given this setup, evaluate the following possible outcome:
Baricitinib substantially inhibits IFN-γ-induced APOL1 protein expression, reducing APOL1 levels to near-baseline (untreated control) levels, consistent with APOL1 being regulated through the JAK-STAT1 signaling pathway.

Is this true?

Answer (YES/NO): YES